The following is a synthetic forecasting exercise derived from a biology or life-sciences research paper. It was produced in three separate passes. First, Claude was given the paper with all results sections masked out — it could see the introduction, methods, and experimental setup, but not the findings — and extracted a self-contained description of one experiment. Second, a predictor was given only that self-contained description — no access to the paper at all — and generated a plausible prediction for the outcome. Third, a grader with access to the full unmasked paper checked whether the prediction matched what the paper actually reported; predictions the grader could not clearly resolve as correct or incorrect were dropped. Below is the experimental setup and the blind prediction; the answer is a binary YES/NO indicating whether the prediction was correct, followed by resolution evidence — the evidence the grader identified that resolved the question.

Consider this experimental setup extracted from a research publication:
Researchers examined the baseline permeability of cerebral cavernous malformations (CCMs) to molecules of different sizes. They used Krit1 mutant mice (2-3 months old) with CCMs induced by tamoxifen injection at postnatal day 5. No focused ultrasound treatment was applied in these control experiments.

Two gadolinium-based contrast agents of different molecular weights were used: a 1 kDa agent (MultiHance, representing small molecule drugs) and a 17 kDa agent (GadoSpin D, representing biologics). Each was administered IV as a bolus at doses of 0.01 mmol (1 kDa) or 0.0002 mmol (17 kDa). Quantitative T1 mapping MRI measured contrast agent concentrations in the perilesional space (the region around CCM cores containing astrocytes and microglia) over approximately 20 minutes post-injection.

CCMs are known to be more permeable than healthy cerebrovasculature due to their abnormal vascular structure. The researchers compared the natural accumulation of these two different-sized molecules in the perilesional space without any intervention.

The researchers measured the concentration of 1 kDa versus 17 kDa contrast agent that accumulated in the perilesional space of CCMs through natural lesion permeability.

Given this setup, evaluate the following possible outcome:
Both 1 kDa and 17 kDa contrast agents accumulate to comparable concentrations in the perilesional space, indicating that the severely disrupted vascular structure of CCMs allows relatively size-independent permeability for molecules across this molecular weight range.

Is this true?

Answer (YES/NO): NO